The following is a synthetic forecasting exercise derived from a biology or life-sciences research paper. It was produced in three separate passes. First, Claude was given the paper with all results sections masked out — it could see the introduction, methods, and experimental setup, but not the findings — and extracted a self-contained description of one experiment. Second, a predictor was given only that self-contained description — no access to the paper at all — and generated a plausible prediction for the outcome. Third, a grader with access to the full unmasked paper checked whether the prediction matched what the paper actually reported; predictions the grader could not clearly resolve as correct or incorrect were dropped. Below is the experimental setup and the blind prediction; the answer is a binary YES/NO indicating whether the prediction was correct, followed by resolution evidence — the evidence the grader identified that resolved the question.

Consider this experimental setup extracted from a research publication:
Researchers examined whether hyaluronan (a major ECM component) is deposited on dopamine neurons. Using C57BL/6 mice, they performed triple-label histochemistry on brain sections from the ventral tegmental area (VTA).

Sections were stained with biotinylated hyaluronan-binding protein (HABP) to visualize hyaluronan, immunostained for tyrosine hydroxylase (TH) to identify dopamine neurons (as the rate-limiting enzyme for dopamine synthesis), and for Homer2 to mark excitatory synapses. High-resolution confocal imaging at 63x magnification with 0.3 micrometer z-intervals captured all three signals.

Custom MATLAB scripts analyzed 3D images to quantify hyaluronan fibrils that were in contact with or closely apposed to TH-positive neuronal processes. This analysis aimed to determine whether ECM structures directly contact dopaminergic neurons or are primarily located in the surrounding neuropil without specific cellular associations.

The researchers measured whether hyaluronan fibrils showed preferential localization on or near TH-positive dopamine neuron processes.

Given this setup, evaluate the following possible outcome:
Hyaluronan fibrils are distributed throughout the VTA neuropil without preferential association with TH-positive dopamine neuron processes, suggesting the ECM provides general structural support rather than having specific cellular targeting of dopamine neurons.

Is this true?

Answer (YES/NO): NO